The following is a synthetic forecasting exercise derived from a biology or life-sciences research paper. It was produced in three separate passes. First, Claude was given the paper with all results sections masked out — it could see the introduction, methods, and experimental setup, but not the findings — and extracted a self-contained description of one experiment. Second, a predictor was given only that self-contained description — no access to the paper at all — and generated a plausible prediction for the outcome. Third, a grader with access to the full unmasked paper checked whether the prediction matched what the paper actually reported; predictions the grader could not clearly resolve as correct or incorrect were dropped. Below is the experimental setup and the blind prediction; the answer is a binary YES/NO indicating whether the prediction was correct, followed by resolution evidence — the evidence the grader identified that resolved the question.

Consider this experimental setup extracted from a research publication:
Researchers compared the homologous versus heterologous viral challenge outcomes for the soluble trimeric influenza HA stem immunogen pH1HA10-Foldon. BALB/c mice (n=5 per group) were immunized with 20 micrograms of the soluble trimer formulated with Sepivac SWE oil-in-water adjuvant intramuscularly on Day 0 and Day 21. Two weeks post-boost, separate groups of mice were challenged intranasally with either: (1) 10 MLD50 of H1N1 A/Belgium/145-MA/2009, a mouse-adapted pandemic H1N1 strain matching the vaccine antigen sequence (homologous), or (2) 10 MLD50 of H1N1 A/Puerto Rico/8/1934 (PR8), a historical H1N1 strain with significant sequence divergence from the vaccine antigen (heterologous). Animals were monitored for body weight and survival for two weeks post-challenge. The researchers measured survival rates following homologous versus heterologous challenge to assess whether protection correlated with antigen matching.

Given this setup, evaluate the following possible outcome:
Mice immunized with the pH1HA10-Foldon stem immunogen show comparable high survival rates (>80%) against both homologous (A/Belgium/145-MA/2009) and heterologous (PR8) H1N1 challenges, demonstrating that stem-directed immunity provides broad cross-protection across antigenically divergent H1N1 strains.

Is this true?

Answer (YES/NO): NO